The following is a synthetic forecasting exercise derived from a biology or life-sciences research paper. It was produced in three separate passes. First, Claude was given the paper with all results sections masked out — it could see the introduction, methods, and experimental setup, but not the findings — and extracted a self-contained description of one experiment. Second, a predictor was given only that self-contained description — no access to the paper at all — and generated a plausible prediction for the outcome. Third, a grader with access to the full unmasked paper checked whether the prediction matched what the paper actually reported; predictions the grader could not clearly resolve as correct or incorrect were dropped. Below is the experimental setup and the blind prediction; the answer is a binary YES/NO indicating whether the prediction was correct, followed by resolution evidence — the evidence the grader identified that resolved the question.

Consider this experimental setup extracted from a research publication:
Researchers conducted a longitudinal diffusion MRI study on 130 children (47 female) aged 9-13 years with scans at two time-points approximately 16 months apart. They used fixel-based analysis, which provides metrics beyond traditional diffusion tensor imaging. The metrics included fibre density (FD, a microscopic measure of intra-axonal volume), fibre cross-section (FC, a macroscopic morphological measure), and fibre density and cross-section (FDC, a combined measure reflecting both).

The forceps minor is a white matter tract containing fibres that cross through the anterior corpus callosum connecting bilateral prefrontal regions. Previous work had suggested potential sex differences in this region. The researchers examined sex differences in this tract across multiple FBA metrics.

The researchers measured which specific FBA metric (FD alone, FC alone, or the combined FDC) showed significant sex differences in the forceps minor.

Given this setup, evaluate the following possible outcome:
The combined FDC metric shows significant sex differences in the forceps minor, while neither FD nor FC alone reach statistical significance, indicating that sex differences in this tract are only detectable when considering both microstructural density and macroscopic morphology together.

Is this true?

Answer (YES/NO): YES